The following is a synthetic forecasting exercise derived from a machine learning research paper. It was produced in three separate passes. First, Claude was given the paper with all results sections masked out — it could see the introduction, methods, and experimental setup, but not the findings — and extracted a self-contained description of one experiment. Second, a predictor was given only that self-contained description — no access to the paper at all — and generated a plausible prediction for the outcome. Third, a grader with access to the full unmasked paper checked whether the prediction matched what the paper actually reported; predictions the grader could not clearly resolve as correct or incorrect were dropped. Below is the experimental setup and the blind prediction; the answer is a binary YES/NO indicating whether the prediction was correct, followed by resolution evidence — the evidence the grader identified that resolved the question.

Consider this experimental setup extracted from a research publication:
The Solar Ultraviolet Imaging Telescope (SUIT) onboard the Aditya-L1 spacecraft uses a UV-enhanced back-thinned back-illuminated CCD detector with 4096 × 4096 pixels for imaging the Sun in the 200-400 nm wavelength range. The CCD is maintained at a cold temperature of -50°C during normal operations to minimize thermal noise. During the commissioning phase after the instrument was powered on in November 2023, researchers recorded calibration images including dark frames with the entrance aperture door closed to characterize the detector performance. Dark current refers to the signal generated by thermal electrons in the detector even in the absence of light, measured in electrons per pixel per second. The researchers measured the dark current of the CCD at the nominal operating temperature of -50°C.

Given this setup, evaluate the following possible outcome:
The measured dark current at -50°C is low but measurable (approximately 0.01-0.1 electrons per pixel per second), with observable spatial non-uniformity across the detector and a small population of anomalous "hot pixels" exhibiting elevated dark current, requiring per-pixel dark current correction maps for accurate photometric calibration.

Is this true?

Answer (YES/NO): NO